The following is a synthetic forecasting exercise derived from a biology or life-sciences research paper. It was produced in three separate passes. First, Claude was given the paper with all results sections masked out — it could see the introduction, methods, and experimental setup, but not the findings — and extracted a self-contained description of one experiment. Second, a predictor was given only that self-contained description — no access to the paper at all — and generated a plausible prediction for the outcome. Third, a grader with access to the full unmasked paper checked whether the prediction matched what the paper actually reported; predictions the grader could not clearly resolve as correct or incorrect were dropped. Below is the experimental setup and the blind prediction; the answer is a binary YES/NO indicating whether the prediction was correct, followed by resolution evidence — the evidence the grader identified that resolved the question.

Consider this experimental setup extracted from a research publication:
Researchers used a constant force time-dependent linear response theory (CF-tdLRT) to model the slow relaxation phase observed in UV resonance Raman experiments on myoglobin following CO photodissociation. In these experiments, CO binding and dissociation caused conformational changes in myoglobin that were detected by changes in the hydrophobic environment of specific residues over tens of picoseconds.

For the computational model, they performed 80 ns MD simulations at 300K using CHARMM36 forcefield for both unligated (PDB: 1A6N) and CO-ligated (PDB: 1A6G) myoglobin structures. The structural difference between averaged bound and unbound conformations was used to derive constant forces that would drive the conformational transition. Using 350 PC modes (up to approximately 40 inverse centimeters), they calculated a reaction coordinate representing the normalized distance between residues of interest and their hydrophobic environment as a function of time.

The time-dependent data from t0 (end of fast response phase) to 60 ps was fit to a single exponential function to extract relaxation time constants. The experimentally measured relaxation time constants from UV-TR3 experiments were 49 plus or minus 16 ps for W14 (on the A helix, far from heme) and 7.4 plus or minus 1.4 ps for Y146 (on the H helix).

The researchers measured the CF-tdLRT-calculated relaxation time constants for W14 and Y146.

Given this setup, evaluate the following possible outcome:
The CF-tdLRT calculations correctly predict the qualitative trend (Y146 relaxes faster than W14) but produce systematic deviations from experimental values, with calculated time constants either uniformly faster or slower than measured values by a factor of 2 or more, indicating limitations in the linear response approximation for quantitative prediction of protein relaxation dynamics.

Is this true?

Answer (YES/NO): NO